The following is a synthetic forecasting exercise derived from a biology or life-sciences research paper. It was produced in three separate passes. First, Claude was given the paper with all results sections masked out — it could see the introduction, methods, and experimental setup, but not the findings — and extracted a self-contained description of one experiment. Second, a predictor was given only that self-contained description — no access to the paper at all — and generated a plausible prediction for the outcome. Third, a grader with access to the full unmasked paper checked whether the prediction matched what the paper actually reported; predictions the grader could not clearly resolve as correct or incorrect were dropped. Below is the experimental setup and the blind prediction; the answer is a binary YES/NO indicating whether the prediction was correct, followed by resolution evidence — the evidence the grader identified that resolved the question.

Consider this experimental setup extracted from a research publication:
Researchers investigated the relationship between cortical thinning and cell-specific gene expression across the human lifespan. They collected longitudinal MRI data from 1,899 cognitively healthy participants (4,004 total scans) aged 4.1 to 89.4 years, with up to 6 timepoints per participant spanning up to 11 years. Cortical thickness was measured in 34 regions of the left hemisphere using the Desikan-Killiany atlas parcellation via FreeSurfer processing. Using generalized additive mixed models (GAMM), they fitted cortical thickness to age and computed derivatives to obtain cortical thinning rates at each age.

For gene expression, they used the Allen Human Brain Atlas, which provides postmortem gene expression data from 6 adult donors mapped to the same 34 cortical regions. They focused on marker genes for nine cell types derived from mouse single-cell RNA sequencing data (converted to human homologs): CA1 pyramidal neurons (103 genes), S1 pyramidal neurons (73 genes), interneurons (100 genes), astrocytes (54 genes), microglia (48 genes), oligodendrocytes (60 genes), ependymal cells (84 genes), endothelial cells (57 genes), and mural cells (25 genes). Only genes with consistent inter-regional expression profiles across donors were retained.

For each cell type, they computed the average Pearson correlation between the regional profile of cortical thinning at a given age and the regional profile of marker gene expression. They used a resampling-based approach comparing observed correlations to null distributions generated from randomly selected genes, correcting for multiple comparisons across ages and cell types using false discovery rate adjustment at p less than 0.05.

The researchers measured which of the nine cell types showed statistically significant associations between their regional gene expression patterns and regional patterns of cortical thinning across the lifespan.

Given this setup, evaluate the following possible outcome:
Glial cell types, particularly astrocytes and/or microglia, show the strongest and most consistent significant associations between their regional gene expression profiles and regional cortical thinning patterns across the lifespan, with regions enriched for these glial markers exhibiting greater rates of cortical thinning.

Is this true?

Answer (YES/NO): NO